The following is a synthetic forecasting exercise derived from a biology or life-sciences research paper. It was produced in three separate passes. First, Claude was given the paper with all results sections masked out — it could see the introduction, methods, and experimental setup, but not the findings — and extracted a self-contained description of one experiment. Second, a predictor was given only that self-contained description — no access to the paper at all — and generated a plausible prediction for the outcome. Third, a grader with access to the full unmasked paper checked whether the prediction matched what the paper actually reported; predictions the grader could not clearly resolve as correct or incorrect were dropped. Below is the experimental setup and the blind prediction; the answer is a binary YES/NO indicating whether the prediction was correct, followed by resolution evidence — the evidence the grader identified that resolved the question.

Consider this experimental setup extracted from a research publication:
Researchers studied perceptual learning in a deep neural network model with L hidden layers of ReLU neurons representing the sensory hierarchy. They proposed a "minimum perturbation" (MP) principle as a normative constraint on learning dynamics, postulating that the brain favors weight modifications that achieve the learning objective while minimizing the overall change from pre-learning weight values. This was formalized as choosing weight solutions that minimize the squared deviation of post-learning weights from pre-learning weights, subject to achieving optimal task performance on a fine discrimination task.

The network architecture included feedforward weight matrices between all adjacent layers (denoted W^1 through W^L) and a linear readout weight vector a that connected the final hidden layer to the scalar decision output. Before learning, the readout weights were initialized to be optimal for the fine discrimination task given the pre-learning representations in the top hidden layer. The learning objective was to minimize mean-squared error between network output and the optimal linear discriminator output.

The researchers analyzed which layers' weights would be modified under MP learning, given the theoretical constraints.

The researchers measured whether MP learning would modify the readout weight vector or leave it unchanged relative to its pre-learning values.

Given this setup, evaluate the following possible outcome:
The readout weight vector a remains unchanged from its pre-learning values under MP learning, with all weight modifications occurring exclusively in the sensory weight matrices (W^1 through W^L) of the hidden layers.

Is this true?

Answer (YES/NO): NO